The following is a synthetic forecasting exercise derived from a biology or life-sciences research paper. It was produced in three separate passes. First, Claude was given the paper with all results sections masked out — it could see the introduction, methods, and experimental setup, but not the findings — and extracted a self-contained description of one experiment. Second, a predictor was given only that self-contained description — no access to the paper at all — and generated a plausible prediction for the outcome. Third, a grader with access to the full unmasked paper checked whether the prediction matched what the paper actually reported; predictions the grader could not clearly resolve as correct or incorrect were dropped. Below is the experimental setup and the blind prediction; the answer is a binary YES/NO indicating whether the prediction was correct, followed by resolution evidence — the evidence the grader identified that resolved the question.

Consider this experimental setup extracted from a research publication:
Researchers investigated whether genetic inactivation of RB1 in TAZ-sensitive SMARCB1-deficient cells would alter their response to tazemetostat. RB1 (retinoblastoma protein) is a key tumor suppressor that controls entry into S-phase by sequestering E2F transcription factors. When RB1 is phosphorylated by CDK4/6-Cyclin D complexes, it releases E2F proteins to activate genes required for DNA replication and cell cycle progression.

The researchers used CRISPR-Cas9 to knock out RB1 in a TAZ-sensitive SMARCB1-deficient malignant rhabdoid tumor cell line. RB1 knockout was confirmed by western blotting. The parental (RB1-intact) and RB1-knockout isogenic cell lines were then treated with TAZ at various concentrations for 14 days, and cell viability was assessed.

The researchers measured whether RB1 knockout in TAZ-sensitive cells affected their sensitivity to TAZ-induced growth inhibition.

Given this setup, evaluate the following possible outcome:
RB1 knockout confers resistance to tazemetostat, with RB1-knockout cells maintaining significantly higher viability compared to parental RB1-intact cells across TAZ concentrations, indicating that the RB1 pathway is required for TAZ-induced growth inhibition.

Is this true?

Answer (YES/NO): YES